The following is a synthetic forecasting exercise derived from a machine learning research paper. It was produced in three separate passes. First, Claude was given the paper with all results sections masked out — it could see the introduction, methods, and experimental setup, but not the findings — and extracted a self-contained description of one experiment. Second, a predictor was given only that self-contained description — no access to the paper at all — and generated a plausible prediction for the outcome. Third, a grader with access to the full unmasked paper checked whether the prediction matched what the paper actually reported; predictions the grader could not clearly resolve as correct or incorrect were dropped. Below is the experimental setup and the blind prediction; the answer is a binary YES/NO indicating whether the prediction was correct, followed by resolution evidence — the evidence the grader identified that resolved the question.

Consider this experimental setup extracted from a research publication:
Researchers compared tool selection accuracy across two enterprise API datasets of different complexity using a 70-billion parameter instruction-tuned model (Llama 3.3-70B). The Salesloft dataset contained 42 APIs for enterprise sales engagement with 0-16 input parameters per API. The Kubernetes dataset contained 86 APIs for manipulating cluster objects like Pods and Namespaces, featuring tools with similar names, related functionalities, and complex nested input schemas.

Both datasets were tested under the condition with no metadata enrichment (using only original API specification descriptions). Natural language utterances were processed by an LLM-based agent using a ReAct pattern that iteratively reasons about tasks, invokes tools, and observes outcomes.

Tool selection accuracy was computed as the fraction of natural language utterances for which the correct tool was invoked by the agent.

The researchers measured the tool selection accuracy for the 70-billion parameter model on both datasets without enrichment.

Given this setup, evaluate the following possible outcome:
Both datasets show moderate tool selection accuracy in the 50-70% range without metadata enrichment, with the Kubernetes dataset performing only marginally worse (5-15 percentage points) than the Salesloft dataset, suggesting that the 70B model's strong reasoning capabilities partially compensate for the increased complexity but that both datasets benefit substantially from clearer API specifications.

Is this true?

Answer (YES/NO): NO